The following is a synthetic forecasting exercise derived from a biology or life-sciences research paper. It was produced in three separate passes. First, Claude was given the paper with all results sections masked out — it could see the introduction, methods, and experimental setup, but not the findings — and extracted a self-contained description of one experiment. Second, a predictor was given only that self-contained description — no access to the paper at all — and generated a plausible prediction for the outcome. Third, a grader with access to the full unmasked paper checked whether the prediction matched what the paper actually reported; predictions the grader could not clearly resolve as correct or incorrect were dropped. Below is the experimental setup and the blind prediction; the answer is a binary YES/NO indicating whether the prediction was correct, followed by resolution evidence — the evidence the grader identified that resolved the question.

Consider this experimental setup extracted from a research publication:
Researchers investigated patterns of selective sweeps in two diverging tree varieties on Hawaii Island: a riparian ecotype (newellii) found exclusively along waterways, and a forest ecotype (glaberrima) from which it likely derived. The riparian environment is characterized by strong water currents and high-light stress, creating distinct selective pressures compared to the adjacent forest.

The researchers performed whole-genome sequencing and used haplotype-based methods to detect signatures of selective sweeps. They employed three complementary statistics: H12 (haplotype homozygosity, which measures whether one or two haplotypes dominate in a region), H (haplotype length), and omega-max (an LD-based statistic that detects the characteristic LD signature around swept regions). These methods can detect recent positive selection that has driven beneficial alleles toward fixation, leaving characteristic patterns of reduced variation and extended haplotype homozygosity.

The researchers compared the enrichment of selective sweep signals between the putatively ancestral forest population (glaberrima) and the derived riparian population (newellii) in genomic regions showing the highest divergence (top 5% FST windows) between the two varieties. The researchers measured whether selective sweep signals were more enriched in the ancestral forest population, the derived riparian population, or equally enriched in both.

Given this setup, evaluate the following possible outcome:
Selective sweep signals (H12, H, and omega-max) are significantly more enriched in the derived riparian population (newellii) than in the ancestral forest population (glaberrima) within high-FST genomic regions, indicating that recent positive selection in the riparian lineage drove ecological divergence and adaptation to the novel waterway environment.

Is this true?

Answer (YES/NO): YES